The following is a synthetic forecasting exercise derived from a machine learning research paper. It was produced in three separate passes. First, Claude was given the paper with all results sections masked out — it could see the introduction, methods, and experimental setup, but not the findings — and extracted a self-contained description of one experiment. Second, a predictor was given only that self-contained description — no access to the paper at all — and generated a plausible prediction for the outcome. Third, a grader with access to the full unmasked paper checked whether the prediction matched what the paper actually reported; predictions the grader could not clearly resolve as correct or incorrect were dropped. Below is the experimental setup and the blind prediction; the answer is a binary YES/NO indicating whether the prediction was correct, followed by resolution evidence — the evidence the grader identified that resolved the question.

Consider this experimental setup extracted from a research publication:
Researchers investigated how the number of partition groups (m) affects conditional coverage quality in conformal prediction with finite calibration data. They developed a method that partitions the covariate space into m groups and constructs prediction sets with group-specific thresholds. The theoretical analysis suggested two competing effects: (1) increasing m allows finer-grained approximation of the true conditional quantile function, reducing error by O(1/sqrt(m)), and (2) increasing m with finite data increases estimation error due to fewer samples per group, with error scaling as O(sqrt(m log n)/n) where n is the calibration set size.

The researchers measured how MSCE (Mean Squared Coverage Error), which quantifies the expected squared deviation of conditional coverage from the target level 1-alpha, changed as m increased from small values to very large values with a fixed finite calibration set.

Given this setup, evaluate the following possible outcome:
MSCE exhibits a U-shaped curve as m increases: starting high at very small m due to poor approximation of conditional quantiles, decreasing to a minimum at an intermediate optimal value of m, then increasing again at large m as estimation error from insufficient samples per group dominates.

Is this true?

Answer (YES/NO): YES